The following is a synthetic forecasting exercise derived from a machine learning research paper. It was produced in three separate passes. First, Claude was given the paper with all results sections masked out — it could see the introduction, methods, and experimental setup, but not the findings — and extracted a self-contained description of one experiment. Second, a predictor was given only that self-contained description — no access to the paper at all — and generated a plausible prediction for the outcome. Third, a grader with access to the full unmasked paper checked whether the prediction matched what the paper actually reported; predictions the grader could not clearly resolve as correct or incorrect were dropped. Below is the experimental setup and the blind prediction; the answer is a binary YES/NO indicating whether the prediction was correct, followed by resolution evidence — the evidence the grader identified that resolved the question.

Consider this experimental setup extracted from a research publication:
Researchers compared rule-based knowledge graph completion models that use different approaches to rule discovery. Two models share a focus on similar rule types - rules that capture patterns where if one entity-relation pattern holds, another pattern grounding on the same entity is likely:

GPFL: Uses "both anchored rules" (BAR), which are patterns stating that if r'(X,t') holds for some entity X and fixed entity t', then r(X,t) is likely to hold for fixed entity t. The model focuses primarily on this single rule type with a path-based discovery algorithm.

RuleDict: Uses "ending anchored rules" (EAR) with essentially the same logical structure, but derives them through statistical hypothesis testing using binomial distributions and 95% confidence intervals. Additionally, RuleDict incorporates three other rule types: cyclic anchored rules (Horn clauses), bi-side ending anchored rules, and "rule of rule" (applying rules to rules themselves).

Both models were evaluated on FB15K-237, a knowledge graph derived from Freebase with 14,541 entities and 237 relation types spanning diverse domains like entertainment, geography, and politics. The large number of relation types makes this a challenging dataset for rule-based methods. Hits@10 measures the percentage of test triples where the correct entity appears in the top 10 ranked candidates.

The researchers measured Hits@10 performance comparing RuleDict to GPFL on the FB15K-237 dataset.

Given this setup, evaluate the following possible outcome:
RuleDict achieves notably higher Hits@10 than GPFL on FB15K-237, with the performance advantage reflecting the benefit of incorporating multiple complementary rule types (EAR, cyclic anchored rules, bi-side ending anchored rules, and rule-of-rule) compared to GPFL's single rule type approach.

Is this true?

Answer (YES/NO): NO